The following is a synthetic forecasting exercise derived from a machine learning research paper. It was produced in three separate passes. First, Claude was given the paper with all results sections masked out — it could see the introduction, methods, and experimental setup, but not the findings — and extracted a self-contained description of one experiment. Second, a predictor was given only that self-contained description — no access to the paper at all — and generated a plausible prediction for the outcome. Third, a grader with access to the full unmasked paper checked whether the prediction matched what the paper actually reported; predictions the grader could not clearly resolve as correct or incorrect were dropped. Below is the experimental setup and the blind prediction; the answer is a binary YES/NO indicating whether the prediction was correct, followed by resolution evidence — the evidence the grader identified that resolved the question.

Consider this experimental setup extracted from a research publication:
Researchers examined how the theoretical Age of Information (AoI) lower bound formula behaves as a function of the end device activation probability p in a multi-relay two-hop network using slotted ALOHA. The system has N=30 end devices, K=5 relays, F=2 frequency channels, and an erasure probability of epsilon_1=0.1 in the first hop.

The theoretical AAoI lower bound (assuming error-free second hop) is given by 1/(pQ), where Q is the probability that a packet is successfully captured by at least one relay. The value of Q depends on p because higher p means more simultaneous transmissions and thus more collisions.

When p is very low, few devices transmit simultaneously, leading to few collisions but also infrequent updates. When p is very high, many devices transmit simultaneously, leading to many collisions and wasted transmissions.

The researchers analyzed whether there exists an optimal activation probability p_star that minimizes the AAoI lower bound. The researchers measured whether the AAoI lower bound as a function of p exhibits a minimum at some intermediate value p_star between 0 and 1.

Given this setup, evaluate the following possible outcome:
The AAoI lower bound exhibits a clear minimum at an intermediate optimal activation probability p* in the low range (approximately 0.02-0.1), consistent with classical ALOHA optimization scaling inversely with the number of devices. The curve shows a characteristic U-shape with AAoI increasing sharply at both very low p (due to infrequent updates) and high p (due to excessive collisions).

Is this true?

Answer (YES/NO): YES